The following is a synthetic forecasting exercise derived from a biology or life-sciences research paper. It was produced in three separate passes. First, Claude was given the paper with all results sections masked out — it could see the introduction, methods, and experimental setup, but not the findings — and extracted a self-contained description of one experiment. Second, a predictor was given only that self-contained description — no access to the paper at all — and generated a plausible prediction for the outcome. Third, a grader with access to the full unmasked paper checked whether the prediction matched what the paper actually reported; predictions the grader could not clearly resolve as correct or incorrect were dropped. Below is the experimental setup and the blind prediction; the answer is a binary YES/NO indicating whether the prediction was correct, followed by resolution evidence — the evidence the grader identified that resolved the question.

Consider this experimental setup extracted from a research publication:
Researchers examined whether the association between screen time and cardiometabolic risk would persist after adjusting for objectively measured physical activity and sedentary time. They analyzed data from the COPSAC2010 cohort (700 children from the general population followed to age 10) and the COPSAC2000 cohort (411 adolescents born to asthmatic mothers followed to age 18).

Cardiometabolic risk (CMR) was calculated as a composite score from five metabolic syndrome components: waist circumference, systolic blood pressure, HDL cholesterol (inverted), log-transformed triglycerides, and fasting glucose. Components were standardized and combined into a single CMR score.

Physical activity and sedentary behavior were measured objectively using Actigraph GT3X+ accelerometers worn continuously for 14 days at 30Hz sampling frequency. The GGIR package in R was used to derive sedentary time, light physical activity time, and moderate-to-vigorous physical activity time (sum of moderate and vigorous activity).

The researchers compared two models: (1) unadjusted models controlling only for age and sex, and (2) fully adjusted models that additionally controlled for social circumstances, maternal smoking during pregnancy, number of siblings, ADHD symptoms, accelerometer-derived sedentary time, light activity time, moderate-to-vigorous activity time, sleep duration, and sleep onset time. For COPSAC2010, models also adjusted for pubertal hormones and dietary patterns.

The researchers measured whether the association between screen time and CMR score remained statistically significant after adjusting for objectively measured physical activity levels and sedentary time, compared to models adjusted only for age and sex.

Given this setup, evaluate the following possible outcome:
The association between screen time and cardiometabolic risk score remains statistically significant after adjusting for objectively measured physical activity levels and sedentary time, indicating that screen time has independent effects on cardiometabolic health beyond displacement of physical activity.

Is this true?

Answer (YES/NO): YES